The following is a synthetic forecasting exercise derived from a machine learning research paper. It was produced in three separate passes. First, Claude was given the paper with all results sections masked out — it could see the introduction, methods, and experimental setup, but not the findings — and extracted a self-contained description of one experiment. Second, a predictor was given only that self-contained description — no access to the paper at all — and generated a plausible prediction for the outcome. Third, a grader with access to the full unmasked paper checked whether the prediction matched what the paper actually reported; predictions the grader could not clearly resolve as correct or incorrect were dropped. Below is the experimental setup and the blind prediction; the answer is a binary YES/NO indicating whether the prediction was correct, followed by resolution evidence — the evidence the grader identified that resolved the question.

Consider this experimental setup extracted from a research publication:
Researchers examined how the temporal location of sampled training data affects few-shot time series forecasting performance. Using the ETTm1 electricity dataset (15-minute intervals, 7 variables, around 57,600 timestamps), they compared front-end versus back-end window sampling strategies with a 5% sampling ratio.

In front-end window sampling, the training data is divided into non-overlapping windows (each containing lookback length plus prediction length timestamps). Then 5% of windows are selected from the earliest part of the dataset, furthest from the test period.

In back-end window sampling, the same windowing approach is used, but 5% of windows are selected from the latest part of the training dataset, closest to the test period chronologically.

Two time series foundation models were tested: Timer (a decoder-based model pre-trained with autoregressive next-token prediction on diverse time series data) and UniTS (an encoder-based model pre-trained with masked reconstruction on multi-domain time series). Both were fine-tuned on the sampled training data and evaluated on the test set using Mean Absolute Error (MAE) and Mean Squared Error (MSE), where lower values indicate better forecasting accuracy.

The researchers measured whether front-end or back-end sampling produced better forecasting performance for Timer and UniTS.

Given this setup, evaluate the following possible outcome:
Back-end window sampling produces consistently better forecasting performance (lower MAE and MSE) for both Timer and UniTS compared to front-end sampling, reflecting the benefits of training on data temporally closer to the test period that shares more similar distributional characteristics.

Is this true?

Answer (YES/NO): YES